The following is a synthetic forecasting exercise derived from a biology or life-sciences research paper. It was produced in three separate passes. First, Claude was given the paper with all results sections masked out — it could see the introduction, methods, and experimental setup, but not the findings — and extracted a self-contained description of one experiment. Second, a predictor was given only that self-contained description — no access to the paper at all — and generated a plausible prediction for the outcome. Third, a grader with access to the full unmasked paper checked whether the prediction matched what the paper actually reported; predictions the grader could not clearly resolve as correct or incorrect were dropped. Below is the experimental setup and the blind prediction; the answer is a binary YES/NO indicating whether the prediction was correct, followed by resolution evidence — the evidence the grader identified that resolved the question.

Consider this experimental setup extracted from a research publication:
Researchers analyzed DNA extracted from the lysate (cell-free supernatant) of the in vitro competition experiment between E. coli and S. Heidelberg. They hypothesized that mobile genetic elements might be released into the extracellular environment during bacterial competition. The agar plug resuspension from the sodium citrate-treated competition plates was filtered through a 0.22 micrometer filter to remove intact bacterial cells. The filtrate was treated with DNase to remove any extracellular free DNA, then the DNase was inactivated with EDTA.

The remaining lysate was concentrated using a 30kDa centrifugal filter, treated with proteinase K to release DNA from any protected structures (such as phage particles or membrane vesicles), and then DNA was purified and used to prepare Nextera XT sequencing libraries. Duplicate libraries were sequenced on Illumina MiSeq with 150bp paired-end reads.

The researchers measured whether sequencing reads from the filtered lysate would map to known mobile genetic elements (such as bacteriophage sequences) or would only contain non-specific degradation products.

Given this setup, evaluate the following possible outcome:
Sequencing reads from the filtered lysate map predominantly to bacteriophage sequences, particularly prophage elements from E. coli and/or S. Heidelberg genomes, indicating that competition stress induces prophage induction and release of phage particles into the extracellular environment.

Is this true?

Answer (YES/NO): NO